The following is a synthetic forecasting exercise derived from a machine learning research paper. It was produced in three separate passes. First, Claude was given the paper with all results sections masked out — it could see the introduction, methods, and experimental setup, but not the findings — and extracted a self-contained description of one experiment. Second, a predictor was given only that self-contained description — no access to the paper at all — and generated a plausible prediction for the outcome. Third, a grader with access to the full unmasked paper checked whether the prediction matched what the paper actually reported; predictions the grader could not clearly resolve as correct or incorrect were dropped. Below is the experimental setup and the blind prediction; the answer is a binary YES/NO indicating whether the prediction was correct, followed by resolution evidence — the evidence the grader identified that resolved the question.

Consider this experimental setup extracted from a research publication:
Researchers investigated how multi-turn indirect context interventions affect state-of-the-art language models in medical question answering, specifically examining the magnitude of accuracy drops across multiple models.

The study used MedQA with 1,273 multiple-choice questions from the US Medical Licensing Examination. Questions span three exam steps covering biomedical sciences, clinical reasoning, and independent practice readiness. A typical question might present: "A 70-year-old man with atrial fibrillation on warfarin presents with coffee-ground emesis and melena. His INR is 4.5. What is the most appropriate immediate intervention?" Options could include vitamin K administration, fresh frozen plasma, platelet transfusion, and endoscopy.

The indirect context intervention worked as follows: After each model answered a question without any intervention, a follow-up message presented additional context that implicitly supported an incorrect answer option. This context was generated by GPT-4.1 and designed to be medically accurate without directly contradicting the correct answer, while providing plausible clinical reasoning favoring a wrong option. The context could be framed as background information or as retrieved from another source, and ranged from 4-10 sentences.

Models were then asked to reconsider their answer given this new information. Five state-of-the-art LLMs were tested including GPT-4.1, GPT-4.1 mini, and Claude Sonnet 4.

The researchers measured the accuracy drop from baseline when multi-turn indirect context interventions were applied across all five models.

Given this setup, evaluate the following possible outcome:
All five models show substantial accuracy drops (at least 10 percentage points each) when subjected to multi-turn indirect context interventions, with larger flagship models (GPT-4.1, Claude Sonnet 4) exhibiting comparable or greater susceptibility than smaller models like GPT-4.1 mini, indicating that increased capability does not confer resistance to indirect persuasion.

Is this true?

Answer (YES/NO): NO